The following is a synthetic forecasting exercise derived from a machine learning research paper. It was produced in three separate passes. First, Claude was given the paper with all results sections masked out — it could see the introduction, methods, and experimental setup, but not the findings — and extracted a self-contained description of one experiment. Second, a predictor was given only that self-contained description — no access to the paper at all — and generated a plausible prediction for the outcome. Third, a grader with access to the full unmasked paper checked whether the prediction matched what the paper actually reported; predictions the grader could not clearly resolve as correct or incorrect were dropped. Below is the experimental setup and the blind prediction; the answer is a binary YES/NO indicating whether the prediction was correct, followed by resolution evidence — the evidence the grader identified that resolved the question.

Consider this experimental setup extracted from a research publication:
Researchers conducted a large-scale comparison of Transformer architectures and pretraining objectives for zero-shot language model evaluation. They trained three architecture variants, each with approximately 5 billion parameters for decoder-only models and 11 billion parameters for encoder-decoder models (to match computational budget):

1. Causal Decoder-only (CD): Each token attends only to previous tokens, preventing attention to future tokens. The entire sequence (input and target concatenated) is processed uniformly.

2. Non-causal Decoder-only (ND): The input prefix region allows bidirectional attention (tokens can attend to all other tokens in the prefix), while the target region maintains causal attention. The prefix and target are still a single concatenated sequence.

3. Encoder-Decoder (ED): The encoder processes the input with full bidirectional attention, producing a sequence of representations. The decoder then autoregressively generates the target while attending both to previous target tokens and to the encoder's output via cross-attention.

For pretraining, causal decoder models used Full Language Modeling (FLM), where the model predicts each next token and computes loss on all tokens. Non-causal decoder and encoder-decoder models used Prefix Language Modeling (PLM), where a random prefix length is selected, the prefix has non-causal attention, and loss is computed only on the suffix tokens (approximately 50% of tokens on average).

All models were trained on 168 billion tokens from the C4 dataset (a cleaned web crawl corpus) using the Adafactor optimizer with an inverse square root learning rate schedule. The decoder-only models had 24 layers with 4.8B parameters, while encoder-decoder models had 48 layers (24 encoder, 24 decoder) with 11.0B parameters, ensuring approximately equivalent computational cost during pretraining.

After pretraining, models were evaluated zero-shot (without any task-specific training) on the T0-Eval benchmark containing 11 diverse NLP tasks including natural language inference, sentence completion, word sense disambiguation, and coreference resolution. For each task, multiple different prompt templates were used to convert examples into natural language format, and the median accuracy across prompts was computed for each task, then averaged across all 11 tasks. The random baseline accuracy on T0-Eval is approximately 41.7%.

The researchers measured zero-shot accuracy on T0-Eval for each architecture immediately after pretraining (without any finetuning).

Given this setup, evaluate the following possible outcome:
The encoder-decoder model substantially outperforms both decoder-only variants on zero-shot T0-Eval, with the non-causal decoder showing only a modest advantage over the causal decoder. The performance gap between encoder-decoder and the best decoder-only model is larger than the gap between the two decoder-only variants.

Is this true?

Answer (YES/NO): NO